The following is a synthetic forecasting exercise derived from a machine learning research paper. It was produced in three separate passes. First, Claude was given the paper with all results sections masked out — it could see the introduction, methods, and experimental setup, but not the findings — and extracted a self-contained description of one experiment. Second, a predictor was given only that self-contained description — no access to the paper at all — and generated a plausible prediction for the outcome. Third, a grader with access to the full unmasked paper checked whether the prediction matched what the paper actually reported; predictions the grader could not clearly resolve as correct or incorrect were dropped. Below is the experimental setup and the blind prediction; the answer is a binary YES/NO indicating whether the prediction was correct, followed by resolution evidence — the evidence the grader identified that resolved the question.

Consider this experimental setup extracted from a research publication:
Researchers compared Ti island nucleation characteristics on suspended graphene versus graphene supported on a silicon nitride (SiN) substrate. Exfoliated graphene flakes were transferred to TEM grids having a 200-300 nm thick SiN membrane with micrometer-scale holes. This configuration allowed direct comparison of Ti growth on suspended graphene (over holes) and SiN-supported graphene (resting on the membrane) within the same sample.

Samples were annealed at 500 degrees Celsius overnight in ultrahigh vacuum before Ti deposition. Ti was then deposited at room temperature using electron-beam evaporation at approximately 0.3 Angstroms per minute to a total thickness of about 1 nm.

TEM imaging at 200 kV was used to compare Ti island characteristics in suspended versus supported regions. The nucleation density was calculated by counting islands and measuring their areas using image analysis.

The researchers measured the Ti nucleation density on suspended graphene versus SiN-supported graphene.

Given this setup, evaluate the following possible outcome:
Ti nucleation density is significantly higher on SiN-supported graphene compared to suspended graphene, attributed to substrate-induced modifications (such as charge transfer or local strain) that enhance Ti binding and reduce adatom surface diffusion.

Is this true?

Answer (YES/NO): NO